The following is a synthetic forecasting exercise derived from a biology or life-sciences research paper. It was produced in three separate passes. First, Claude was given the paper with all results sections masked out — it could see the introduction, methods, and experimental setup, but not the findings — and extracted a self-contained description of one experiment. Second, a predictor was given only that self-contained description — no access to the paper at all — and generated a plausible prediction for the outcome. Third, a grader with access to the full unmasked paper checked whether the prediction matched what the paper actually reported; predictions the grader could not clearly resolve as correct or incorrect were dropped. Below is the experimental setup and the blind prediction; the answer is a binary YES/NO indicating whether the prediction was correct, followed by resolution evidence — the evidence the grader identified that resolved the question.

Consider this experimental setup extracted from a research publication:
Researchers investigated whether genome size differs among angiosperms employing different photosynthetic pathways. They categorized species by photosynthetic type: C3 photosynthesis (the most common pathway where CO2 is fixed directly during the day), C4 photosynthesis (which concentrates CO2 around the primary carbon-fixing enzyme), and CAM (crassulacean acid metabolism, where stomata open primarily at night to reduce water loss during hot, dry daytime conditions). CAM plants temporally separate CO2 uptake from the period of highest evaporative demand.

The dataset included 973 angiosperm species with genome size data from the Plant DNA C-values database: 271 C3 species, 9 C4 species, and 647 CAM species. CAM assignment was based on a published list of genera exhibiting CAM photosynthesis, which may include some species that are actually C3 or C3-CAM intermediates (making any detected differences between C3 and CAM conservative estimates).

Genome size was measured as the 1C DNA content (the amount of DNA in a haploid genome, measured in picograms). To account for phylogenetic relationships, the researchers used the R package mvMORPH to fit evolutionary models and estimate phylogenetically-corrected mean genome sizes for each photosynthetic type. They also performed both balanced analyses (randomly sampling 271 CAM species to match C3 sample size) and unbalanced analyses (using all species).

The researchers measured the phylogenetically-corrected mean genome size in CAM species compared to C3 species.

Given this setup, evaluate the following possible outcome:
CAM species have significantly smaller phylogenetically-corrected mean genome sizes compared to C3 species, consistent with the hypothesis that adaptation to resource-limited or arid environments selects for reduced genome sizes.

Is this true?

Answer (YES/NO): NO